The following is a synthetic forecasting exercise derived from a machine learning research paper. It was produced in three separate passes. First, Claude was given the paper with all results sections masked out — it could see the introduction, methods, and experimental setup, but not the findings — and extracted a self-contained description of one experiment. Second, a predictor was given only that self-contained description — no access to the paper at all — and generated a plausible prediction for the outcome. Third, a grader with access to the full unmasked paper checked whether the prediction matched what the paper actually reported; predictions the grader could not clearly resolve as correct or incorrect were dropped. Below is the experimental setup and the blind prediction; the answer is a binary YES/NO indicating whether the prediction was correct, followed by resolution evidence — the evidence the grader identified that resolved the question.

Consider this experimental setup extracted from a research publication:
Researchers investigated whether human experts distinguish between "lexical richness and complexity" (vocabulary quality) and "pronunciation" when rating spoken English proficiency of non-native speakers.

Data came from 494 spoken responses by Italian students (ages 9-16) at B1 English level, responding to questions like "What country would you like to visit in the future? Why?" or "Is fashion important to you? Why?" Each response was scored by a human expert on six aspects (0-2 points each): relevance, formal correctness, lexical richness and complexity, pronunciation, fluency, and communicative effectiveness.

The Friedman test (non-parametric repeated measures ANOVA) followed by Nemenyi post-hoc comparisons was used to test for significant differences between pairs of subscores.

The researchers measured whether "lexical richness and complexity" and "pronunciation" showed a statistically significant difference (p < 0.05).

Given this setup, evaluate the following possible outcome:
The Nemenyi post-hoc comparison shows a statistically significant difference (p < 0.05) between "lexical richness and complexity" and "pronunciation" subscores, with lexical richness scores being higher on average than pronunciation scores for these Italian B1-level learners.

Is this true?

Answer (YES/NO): NO